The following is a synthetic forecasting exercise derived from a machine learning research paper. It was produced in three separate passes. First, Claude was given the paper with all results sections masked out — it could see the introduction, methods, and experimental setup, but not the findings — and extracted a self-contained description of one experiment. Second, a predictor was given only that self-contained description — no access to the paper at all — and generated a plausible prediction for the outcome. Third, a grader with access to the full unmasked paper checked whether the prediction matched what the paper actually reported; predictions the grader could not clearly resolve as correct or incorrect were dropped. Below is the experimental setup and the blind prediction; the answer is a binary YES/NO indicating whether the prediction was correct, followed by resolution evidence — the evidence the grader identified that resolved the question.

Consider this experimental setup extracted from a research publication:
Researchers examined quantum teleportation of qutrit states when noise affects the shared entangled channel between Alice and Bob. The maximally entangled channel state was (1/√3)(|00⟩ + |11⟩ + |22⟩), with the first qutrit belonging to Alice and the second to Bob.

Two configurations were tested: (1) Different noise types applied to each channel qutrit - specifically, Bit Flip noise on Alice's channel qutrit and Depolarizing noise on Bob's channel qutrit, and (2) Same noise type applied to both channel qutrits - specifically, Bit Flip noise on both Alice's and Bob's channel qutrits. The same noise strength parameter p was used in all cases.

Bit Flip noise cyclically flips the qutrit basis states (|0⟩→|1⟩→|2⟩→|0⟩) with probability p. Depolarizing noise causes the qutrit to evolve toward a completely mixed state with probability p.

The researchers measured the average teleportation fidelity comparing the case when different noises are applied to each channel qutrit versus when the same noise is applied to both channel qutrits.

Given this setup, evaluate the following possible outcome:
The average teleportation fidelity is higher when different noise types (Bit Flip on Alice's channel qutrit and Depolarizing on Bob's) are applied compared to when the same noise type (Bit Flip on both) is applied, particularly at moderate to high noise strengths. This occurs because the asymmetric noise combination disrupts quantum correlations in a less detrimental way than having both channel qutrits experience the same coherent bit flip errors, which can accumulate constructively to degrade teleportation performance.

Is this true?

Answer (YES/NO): NO